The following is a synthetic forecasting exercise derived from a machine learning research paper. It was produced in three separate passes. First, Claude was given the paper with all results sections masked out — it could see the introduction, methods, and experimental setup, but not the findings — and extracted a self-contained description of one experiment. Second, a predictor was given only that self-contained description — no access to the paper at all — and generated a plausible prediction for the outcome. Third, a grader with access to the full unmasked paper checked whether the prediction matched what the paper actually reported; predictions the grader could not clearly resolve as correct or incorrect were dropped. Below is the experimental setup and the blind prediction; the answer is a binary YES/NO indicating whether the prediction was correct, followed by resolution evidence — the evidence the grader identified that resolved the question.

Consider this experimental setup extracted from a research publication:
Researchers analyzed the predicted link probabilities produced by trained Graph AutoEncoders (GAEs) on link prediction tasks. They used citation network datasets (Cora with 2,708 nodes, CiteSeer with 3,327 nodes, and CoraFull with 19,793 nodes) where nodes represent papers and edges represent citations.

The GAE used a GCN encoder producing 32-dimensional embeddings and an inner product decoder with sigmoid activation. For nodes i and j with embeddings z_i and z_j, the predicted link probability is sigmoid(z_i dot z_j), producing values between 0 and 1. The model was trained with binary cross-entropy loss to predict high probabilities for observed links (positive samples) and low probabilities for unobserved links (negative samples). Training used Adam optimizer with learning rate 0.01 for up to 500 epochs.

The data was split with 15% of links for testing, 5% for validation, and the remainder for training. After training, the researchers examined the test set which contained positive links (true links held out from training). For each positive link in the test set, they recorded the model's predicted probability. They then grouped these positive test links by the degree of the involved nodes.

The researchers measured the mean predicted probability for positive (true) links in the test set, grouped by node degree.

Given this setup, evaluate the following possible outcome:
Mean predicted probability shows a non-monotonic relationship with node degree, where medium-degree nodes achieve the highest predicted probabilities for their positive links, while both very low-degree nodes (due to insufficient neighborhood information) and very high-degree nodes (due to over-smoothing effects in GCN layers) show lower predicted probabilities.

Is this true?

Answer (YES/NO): NO